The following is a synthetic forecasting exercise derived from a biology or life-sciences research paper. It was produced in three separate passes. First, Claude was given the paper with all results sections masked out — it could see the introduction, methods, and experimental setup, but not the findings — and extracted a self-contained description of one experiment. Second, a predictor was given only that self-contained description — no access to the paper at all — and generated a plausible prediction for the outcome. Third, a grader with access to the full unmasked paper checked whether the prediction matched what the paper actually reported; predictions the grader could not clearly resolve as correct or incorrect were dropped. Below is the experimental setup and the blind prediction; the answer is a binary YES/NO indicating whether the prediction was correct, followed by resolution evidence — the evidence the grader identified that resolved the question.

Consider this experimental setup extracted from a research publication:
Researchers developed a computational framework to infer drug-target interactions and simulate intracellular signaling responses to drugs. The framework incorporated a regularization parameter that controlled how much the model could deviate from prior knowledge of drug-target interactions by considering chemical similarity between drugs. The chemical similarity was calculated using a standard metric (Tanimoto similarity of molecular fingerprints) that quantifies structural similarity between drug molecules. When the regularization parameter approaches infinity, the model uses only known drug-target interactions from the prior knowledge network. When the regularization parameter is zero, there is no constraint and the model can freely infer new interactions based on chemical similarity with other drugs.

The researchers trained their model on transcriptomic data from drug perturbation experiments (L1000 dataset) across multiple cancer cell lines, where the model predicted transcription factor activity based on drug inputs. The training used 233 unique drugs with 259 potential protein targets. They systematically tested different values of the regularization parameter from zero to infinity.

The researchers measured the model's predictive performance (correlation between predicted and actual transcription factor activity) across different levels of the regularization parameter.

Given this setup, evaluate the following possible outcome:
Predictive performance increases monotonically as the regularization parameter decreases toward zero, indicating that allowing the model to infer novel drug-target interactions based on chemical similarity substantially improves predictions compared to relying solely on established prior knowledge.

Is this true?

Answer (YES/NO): NO